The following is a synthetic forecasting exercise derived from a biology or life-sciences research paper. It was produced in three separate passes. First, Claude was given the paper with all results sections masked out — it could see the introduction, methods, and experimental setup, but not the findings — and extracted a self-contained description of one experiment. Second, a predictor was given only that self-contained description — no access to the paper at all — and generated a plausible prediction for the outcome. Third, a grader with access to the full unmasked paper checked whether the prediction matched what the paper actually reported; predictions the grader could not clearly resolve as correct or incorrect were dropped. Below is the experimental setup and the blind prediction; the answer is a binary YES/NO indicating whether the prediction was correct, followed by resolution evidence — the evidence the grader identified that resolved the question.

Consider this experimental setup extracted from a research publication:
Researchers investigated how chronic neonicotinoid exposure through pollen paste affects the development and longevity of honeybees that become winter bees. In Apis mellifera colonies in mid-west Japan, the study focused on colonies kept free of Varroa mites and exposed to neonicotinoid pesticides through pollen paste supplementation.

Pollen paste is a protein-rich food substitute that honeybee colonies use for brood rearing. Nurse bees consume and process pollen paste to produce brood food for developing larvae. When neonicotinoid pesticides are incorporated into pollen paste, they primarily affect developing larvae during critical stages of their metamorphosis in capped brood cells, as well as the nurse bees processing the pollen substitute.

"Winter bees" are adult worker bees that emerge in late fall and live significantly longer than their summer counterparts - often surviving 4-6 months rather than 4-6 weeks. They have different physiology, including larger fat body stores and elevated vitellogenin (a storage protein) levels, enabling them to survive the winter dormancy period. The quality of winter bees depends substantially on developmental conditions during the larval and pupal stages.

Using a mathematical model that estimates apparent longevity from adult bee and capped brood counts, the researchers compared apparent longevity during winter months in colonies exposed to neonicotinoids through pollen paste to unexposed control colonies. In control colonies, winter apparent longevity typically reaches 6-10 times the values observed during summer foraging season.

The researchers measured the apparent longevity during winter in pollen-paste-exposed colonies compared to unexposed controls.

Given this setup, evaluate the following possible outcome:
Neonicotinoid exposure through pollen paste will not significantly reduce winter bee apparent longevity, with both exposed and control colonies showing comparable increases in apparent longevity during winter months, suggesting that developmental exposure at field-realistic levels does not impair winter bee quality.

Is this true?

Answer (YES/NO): NO